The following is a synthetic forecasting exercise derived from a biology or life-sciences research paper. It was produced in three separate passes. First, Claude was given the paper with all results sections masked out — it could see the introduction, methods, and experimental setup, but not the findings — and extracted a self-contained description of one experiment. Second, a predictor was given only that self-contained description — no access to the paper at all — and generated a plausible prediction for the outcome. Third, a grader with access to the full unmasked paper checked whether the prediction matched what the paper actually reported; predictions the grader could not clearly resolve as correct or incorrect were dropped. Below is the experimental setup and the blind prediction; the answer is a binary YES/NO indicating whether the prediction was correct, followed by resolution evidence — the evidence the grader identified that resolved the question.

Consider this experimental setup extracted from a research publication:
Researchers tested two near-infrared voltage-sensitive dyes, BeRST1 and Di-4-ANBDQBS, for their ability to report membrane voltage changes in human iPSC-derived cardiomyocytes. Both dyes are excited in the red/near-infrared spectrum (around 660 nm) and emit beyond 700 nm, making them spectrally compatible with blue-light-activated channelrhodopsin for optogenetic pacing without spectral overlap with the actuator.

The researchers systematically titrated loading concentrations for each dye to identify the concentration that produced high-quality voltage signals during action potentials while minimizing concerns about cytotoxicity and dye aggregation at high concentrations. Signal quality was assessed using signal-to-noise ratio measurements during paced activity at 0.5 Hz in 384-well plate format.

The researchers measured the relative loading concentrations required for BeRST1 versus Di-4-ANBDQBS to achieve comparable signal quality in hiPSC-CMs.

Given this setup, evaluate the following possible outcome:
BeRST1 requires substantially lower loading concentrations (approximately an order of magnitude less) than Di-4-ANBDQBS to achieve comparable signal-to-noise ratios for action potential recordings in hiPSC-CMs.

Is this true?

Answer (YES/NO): YES